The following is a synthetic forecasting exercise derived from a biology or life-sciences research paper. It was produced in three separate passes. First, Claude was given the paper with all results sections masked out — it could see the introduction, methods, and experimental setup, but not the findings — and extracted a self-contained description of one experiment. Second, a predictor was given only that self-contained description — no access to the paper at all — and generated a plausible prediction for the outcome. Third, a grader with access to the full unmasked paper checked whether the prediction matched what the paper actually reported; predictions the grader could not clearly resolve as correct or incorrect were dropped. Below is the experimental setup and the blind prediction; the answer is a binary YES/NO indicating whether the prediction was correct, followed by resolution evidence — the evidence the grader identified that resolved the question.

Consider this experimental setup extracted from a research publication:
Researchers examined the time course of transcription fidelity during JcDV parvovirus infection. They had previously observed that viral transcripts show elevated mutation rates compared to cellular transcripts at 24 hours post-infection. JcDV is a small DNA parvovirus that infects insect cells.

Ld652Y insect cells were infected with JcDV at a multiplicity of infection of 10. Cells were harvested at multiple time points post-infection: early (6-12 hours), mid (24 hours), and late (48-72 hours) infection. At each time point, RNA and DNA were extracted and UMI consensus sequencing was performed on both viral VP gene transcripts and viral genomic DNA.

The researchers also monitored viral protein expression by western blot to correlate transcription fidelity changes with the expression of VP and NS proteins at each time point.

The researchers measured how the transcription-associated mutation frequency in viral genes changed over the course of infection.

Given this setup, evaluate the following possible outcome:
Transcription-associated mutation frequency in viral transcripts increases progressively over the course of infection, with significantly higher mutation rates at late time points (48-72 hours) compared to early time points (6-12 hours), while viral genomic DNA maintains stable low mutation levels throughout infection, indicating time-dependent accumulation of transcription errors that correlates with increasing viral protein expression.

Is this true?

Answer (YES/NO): NO